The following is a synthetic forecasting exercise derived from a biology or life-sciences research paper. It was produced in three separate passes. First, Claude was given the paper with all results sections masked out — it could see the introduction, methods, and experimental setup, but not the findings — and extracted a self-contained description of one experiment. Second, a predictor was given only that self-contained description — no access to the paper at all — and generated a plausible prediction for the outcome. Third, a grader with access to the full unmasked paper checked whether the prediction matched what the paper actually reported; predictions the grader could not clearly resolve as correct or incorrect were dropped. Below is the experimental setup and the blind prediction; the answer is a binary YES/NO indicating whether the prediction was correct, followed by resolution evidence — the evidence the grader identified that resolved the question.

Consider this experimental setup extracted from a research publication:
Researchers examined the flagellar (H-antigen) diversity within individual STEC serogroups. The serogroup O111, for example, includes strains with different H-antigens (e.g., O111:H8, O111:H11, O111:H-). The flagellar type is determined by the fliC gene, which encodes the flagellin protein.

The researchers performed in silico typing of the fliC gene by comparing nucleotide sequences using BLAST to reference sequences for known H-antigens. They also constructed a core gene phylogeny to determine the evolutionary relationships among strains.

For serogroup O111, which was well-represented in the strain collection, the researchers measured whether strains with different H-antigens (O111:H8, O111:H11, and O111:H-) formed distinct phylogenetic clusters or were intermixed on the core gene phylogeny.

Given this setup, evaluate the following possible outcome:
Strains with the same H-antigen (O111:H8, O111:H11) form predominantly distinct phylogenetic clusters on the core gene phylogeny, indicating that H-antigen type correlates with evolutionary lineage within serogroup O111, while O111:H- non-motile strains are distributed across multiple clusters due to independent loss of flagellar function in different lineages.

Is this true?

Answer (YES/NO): NO